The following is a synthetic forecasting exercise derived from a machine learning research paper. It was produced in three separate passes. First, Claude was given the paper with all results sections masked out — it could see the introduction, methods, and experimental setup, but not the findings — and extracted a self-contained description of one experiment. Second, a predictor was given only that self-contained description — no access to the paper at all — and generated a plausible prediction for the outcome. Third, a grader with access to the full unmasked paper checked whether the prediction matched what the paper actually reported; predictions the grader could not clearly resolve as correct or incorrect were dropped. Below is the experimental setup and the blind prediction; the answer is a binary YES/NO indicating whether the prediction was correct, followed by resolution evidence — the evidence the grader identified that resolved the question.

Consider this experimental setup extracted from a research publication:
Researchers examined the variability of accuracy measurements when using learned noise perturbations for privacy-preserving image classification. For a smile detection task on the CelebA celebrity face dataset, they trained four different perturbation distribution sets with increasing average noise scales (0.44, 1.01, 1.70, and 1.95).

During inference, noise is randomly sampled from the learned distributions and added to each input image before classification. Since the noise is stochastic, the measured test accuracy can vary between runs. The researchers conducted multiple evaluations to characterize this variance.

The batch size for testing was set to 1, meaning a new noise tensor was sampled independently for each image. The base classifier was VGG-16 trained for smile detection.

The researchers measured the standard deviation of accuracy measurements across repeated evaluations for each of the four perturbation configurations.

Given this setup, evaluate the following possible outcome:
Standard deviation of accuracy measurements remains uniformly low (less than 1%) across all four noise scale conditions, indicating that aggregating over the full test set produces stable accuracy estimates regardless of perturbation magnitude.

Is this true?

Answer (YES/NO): YES